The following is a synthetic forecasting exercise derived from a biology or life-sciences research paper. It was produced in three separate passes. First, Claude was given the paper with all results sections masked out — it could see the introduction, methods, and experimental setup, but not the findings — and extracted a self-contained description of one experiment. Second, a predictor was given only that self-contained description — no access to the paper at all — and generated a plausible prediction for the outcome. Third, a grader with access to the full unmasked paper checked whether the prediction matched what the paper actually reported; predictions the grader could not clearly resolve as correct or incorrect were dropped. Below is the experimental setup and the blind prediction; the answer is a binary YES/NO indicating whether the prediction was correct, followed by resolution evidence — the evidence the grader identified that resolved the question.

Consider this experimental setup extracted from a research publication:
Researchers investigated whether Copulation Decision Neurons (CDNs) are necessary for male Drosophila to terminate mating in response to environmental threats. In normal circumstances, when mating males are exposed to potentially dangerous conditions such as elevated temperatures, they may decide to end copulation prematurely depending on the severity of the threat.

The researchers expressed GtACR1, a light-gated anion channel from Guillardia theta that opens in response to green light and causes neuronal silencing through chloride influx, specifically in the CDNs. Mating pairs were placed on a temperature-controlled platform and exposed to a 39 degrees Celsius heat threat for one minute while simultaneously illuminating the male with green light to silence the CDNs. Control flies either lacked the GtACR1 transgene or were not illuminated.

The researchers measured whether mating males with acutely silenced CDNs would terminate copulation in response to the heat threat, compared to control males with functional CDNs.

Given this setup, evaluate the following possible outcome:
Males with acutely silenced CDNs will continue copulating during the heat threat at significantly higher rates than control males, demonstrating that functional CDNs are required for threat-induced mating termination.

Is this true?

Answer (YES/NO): YES